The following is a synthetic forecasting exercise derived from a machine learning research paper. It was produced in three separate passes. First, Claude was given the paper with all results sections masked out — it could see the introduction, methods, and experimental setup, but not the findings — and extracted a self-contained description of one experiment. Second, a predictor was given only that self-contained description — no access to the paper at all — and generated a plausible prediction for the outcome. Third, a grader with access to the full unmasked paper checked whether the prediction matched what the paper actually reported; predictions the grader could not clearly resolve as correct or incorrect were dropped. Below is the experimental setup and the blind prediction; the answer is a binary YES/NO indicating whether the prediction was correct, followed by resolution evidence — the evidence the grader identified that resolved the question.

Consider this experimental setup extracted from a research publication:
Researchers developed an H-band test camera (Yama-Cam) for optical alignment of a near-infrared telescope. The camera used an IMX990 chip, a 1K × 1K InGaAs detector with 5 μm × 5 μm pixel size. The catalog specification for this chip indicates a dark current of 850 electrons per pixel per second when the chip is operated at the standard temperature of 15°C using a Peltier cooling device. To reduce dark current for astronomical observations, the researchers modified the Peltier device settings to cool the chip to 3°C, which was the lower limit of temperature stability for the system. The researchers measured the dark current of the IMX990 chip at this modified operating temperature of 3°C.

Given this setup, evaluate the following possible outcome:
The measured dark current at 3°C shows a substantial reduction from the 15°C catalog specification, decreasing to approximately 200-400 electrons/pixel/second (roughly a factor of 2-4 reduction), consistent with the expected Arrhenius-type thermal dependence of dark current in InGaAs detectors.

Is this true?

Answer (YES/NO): NO